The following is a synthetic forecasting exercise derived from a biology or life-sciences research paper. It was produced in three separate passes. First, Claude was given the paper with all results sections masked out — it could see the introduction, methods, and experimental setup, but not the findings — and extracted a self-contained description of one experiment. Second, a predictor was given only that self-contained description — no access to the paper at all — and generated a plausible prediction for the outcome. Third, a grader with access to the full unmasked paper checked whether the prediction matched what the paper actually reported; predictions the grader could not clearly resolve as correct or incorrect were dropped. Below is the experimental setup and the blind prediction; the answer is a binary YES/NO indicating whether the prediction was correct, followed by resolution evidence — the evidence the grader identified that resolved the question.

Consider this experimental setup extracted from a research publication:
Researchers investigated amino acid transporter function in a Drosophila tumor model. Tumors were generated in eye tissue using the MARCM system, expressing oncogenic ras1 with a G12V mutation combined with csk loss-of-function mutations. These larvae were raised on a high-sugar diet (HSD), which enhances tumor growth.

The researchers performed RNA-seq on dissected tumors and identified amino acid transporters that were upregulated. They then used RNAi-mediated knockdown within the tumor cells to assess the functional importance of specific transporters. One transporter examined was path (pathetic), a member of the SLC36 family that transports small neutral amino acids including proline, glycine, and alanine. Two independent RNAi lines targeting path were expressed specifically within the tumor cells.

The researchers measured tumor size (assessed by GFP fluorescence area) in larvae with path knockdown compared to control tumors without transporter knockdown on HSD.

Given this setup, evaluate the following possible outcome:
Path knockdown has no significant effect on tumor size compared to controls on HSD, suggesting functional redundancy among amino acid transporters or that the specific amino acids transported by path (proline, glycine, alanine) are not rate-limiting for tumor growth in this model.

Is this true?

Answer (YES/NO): NO